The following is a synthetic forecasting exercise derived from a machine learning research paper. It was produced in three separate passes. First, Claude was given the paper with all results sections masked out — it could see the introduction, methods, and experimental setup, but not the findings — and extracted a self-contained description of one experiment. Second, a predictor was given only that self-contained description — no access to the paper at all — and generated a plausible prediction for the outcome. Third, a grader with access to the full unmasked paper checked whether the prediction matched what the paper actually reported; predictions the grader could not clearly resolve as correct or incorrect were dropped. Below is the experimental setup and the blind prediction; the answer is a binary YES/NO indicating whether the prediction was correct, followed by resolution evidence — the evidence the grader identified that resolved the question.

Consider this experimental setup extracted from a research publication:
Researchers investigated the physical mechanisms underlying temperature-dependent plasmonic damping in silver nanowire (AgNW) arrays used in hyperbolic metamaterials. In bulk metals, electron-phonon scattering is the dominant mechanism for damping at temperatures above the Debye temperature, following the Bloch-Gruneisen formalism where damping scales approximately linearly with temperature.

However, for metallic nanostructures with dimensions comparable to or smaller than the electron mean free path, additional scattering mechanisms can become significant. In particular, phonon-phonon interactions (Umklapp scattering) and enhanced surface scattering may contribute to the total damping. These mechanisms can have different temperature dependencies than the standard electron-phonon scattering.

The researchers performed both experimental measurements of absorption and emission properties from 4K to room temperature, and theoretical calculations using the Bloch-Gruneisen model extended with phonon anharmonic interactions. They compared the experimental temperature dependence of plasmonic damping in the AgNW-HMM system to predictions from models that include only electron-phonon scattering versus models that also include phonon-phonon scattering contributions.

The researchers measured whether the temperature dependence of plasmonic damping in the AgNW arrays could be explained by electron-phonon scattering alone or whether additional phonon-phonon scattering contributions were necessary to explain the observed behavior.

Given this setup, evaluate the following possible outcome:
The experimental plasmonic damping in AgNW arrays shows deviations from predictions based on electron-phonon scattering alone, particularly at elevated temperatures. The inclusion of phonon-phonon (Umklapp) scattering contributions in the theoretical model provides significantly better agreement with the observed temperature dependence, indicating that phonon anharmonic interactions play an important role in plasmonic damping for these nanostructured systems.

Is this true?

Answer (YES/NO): YES